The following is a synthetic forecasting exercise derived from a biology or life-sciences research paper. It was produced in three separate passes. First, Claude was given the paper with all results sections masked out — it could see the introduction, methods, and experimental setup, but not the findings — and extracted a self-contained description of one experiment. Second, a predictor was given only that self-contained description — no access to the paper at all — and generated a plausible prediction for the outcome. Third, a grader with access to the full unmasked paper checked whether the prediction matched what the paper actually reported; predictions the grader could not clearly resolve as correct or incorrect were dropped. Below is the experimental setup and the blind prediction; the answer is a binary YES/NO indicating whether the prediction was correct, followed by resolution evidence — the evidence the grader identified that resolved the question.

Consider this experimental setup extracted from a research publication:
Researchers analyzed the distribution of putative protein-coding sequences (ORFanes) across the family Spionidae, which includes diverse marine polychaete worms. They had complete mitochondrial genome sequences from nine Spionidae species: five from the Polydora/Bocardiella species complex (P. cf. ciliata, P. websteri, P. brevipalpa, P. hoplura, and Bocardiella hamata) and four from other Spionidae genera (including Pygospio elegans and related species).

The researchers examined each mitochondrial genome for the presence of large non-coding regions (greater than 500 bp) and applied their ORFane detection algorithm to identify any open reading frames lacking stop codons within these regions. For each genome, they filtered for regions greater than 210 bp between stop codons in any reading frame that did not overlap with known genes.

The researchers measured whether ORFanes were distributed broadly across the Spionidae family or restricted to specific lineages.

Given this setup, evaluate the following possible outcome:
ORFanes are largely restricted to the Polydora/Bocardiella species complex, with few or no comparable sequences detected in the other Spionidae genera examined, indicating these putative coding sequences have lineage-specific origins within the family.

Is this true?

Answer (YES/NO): YES